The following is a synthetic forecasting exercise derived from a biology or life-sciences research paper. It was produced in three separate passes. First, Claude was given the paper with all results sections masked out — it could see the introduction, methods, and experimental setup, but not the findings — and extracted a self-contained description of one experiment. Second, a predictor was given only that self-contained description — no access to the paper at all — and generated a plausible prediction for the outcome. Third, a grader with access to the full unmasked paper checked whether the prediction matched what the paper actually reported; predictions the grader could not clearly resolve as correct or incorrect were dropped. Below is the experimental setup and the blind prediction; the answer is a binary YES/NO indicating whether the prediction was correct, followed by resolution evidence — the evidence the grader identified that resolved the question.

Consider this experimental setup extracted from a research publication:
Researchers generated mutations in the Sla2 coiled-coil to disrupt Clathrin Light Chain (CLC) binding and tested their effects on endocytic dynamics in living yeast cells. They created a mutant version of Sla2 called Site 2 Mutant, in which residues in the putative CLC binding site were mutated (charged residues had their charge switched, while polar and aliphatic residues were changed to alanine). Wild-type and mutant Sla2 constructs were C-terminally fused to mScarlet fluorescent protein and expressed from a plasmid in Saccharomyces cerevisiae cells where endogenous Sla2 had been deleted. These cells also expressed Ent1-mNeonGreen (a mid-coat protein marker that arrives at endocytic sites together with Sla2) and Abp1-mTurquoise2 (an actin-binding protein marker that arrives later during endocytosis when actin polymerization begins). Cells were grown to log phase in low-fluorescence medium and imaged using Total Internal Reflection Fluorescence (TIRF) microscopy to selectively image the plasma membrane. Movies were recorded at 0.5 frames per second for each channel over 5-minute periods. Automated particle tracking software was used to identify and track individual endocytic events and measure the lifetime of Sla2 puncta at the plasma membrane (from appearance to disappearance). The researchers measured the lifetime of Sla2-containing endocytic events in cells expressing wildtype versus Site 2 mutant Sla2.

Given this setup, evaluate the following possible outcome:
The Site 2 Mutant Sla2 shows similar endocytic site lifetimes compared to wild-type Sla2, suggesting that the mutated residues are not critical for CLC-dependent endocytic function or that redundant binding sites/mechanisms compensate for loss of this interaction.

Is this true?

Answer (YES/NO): YES